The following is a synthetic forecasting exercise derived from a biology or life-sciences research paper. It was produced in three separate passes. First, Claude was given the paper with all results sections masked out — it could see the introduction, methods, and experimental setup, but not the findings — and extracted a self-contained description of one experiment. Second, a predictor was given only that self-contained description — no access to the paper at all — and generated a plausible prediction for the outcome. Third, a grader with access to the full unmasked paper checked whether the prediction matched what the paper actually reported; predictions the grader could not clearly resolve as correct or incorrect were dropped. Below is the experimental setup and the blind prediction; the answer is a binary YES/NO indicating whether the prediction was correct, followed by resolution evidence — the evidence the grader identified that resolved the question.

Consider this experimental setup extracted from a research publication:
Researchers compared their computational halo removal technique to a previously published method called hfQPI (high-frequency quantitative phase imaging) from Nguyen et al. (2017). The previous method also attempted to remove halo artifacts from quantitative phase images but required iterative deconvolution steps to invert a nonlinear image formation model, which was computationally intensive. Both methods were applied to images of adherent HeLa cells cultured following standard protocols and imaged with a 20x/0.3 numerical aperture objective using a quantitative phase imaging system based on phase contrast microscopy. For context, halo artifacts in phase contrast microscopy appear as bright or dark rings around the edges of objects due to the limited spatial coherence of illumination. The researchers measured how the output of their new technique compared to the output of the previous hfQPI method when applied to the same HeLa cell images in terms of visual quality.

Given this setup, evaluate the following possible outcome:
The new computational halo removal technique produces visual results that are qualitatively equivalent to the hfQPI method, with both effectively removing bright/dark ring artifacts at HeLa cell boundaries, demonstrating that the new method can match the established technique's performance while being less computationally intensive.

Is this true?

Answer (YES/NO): YES